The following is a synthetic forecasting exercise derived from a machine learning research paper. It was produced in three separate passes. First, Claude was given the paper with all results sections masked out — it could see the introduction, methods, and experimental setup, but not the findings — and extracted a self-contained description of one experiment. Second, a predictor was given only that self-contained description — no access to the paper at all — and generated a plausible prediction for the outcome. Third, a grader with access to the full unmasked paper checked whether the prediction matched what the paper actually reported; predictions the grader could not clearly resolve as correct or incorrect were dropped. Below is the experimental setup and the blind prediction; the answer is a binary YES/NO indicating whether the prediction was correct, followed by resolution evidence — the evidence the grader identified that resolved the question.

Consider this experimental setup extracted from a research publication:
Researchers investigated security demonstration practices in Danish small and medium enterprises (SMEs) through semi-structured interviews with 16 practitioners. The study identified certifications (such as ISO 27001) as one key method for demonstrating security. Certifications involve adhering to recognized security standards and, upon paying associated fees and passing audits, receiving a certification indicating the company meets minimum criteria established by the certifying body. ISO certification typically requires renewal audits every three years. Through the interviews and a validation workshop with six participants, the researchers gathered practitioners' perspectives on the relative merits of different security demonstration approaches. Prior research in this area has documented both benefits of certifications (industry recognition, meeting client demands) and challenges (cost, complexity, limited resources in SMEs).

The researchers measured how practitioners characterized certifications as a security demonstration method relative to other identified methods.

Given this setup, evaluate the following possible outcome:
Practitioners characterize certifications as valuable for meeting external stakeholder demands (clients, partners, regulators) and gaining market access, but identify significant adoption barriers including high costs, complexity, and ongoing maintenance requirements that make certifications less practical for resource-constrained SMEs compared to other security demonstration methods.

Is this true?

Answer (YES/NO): YES